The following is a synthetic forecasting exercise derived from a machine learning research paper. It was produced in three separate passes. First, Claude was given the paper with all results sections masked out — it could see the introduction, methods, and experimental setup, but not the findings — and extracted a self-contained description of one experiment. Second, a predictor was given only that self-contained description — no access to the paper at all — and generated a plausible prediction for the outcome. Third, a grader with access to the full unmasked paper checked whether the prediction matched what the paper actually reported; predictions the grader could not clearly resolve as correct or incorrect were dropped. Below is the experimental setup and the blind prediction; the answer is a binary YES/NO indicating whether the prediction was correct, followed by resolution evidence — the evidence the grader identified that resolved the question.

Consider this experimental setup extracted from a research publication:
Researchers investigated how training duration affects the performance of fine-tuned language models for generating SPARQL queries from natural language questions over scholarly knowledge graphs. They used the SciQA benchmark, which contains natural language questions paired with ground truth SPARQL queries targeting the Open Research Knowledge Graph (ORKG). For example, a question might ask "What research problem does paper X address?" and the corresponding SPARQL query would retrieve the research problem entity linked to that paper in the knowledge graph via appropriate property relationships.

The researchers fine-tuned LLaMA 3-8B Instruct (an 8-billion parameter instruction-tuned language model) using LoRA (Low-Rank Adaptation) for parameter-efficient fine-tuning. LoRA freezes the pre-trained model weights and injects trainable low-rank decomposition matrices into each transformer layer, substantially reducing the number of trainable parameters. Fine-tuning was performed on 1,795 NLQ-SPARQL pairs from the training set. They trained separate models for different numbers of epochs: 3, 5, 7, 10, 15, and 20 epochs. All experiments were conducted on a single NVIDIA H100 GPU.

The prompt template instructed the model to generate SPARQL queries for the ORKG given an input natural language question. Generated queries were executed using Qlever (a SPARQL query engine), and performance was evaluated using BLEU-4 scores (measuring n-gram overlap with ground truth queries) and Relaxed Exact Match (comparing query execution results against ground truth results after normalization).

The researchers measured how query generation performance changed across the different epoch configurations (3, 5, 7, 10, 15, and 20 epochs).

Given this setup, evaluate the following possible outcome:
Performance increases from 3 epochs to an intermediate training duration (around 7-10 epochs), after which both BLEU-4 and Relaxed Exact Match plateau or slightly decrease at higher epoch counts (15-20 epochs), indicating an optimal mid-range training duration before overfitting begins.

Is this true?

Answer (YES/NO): NO